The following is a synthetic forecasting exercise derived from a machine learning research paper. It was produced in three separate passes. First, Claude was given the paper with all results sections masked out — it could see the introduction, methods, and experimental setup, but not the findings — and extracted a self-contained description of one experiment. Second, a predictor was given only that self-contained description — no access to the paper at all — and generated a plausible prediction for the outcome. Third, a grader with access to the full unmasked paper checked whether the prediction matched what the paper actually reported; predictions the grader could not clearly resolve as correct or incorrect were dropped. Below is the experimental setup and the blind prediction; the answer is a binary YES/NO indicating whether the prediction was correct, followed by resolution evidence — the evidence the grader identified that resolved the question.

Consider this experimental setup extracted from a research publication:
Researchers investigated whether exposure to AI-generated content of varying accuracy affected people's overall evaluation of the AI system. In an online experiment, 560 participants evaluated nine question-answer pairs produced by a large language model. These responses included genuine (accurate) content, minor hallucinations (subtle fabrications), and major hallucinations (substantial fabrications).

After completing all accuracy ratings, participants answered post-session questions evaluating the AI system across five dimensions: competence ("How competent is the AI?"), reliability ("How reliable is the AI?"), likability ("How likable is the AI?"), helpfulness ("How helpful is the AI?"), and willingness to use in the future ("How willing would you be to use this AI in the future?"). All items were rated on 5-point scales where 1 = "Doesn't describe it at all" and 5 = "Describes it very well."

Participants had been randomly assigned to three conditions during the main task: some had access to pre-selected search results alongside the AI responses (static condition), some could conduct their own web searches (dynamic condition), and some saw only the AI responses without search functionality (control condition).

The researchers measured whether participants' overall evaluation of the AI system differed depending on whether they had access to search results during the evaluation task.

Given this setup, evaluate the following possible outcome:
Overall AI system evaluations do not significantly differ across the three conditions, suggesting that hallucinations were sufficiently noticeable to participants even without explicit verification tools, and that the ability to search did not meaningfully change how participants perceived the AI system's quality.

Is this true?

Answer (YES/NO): NO